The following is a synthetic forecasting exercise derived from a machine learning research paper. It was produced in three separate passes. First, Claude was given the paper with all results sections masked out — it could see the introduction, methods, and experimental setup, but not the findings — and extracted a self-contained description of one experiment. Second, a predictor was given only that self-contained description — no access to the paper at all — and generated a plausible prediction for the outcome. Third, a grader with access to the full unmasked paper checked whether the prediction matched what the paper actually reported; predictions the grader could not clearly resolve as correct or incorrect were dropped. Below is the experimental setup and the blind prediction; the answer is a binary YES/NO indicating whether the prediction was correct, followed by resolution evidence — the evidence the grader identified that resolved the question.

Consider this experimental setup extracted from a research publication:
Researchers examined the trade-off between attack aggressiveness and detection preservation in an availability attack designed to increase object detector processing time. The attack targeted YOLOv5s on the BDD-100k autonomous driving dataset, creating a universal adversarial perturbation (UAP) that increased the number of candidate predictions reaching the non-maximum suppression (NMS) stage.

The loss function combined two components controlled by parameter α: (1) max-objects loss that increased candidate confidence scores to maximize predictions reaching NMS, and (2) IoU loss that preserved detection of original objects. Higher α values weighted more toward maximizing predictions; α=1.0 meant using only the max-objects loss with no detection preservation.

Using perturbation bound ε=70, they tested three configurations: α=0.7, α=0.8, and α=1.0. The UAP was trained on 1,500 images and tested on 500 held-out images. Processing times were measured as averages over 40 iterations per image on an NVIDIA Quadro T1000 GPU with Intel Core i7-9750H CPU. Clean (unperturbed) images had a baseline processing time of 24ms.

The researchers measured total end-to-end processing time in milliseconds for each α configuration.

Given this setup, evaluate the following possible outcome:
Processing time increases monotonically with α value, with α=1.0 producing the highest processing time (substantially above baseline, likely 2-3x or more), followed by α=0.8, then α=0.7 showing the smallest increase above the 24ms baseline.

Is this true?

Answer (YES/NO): YES